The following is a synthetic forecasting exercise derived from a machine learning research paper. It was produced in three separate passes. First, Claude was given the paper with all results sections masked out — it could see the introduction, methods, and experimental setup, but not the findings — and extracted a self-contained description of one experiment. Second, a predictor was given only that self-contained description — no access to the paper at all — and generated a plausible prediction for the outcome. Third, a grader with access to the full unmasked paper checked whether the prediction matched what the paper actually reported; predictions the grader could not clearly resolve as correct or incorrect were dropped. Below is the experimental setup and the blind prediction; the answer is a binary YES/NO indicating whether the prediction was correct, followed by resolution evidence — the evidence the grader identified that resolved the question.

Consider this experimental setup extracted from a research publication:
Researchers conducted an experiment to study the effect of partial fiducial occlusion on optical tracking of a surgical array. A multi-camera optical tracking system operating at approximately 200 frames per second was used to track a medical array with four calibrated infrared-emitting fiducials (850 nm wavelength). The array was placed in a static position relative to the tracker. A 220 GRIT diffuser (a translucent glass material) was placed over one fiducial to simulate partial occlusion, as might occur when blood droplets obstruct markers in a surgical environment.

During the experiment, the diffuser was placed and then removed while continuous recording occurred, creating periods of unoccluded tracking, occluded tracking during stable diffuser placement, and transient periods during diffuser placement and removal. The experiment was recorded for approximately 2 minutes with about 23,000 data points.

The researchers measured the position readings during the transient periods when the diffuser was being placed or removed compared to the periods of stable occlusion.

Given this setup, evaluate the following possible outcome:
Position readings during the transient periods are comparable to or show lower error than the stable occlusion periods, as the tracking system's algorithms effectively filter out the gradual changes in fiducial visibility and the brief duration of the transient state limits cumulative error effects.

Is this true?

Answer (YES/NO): NO